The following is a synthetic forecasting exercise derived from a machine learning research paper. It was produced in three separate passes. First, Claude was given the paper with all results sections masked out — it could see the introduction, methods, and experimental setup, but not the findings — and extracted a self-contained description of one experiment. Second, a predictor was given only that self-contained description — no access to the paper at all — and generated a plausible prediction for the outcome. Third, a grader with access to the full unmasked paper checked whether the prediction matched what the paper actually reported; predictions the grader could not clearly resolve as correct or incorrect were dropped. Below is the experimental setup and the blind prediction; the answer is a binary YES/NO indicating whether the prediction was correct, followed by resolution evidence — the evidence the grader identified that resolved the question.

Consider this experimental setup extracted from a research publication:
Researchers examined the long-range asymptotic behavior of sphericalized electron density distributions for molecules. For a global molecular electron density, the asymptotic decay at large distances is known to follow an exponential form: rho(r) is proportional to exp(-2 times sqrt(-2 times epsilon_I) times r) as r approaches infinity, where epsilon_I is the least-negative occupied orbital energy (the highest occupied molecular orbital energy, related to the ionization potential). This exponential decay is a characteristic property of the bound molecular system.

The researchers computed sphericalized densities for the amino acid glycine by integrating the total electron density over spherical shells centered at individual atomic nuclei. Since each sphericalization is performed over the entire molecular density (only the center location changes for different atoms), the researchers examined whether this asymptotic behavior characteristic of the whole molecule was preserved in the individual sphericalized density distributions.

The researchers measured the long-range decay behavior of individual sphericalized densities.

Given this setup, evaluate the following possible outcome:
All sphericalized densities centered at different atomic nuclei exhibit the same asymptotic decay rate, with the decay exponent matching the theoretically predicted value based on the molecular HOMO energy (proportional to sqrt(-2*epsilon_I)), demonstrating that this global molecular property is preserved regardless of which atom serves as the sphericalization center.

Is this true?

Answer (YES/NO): YES